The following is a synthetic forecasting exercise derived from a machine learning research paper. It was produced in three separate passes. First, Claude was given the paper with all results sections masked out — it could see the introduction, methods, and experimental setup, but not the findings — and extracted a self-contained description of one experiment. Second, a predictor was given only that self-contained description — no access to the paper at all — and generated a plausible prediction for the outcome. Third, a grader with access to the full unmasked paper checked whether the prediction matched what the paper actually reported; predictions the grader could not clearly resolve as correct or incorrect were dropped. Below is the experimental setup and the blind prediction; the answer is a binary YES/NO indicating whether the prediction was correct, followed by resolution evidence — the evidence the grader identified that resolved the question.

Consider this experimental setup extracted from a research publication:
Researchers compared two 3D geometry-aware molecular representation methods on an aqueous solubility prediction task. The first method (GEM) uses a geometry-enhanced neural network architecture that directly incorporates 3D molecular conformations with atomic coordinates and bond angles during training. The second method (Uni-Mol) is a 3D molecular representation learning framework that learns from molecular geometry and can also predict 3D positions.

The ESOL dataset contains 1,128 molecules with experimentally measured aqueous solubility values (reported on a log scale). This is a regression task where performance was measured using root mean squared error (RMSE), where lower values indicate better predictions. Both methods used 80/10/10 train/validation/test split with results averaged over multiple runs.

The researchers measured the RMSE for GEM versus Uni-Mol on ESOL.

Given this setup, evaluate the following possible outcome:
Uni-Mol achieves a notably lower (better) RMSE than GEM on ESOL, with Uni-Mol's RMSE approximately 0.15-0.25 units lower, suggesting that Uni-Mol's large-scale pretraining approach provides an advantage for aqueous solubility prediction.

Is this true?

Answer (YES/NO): NO